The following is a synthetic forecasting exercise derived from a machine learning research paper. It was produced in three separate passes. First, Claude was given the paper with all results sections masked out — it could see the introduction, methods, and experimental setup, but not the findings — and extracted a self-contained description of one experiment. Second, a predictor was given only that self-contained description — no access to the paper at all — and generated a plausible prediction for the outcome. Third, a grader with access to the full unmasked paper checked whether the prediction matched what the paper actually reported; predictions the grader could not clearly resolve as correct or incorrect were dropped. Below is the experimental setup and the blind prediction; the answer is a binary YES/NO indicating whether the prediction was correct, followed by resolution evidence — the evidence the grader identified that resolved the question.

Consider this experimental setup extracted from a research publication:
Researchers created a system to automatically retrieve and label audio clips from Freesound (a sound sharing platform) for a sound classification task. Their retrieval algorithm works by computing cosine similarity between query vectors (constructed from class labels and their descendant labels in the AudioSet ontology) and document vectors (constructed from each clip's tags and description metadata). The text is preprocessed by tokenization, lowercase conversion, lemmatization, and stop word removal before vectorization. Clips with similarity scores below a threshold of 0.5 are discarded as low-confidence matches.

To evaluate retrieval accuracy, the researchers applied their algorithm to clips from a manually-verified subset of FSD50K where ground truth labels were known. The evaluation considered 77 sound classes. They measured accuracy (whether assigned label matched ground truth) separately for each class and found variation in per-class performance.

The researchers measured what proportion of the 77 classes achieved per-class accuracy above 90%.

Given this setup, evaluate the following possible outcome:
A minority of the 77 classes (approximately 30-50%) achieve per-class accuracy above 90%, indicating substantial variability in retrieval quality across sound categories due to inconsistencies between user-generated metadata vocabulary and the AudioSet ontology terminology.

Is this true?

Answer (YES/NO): NO